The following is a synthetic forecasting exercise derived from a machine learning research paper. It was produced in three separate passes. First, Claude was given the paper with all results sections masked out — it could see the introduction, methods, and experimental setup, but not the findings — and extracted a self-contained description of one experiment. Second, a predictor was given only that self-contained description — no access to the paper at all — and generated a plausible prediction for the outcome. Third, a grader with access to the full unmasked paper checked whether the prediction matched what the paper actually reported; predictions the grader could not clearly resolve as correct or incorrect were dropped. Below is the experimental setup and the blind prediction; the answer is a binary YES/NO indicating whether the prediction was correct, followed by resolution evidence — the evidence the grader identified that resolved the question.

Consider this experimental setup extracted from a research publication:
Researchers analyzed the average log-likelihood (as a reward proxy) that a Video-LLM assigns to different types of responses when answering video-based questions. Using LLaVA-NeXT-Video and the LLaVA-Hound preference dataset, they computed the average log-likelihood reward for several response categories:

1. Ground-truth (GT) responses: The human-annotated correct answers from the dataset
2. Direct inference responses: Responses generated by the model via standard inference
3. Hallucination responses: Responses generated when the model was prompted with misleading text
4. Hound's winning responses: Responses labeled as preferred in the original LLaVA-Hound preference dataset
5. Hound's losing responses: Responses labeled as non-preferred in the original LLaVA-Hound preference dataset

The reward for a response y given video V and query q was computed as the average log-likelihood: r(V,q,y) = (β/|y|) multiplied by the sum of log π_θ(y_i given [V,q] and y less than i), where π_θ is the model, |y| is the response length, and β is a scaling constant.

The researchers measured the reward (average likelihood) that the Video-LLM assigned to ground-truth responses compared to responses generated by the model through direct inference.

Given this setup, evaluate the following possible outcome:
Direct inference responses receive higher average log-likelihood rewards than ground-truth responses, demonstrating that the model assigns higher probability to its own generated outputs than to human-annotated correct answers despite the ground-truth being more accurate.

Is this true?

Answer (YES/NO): YES